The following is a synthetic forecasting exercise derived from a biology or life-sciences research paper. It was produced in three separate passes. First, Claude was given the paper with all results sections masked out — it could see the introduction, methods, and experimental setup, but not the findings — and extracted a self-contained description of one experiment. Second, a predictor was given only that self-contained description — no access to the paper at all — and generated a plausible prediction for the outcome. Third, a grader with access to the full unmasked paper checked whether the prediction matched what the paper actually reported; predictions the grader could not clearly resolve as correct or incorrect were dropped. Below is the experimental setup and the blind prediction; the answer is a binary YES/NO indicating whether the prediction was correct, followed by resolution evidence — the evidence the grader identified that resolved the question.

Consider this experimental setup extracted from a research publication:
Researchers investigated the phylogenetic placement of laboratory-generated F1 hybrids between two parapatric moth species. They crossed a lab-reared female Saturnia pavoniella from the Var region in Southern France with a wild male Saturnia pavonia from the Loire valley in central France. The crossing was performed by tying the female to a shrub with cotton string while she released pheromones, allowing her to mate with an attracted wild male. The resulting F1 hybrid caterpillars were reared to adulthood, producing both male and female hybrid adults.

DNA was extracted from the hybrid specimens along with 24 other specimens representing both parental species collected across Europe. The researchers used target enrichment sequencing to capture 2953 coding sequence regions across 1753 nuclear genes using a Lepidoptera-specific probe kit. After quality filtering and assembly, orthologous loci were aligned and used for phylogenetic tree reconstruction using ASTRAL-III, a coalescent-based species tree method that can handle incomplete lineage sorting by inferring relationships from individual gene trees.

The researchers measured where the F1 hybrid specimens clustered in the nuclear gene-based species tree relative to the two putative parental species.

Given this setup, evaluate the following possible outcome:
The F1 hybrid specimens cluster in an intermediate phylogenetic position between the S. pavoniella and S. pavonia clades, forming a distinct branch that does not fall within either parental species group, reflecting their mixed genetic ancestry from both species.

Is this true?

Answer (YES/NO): YES